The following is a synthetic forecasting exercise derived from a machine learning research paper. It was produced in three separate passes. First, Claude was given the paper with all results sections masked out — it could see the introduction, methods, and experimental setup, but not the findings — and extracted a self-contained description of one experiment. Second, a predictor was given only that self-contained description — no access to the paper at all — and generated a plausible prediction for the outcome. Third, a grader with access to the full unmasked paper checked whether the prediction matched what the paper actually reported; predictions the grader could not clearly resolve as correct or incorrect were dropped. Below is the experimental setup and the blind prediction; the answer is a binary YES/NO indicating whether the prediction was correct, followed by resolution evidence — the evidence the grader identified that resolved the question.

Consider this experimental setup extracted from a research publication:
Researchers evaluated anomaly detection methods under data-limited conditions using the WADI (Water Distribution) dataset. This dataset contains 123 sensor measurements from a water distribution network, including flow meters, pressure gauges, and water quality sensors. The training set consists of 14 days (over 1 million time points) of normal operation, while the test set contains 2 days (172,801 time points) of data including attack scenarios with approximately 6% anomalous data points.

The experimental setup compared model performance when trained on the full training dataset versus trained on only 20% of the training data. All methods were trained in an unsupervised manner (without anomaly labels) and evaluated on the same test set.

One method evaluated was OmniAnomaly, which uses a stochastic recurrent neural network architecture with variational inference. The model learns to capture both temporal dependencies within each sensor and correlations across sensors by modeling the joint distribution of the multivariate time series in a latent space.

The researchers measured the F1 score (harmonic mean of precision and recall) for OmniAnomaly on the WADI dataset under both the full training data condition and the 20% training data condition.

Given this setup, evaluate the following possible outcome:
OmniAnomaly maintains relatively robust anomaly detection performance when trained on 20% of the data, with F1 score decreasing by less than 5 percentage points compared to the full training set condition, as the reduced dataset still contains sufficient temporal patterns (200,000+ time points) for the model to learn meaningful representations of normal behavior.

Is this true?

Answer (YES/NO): NO